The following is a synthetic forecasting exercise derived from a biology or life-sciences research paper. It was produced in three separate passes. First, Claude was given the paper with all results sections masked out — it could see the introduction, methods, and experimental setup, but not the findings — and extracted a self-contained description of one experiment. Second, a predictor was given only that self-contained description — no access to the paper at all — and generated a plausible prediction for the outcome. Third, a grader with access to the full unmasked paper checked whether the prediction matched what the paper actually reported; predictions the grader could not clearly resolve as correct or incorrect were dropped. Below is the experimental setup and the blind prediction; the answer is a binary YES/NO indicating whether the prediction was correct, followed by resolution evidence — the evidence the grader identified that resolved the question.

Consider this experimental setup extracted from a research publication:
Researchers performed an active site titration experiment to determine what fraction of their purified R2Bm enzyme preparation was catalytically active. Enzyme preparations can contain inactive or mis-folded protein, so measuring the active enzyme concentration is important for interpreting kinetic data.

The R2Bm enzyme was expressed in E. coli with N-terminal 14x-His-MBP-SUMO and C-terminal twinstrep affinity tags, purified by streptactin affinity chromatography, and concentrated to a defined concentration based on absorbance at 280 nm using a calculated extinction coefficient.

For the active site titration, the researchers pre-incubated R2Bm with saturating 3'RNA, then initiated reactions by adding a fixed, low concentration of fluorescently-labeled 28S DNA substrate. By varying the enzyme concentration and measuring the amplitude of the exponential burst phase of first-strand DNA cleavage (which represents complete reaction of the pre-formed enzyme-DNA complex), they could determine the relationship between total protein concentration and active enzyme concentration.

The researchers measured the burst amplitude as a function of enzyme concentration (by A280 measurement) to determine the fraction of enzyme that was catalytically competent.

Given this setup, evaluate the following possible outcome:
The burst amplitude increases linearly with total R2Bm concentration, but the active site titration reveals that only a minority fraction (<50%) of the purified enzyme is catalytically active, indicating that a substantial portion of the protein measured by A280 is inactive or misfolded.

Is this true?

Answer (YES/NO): YES